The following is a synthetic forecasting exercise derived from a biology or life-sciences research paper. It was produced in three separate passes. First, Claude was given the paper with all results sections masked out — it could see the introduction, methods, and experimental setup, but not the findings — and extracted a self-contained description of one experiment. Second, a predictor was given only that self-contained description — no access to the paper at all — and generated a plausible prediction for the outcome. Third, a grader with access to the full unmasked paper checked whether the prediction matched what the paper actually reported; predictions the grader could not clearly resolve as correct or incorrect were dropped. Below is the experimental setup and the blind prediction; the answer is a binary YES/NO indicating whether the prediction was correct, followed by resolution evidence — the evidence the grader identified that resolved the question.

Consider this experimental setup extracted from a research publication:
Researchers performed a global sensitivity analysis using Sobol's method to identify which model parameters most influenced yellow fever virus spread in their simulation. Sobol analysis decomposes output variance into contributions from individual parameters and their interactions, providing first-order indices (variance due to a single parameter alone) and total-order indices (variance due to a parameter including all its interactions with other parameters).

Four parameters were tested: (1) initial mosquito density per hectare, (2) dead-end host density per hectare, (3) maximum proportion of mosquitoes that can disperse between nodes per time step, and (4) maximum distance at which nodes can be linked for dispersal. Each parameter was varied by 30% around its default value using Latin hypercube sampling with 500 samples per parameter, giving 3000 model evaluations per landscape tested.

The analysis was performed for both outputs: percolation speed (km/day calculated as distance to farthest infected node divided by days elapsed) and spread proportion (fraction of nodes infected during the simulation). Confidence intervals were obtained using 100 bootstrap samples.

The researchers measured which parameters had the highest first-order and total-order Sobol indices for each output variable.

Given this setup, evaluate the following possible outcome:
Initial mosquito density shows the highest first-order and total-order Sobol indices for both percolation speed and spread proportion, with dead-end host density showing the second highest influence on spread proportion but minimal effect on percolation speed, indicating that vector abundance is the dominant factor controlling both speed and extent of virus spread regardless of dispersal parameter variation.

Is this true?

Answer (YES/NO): NO